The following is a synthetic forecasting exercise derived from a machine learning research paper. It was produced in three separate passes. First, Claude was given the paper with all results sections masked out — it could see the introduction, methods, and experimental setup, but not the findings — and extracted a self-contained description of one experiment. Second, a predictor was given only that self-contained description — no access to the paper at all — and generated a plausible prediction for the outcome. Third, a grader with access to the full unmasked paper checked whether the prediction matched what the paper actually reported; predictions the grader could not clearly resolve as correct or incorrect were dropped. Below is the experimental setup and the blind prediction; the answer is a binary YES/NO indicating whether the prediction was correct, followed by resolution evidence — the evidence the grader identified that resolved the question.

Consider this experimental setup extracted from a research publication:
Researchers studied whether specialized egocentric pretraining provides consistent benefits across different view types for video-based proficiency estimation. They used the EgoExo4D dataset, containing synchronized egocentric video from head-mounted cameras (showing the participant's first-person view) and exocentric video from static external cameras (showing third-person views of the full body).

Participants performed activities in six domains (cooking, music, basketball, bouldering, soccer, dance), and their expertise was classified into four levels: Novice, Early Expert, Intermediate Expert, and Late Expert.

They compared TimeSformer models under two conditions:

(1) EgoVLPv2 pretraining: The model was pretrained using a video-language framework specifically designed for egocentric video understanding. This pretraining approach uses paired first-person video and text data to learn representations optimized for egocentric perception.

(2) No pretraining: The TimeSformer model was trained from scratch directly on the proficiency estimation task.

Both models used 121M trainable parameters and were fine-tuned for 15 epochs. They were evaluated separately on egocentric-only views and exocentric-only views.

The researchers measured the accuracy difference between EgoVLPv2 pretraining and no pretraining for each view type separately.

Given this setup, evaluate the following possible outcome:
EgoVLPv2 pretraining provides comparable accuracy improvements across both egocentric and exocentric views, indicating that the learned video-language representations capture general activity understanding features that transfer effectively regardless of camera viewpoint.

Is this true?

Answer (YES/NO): NO